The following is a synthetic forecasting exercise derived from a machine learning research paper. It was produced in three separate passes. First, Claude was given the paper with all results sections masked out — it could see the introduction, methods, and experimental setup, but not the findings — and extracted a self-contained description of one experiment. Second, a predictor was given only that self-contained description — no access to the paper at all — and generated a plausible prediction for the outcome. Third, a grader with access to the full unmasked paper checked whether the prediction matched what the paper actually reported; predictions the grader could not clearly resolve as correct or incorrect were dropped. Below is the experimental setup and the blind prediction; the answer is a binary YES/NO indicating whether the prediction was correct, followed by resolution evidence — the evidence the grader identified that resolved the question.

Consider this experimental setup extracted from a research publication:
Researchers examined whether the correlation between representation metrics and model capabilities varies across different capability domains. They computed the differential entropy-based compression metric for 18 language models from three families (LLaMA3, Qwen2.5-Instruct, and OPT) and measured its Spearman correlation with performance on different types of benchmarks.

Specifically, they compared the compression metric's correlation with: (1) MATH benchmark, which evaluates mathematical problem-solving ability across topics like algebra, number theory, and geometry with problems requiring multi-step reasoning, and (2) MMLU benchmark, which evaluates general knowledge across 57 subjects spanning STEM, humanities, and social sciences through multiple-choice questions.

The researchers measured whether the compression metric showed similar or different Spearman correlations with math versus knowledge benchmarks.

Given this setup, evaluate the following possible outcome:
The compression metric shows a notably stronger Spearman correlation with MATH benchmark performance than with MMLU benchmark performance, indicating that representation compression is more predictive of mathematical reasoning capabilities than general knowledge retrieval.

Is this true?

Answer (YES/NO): NO